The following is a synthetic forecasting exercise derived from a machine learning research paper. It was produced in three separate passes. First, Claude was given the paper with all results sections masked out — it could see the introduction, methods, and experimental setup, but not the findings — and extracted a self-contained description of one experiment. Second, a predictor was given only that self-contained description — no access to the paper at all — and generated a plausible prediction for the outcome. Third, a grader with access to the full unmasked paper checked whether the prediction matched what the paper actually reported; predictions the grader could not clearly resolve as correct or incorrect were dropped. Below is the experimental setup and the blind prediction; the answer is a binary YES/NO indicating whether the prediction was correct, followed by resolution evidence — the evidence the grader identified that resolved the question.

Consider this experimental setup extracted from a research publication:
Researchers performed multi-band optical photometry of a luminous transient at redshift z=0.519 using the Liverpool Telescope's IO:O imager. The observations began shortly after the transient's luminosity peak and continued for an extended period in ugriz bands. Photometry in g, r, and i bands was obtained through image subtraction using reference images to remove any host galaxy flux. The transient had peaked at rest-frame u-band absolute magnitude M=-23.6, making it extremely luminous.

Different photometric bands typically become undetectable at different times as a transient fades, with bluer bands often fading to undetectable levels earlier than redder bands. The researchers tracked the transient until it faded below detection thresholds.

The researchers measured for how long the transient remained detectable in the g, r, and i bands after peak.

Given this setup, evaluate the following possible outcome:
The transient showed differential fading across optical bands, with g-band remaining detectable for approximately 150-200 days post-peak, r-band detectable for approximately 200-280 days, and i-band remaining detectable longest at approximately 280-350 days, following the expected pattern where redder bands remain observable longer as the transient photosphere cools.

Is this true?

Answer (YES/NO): NO